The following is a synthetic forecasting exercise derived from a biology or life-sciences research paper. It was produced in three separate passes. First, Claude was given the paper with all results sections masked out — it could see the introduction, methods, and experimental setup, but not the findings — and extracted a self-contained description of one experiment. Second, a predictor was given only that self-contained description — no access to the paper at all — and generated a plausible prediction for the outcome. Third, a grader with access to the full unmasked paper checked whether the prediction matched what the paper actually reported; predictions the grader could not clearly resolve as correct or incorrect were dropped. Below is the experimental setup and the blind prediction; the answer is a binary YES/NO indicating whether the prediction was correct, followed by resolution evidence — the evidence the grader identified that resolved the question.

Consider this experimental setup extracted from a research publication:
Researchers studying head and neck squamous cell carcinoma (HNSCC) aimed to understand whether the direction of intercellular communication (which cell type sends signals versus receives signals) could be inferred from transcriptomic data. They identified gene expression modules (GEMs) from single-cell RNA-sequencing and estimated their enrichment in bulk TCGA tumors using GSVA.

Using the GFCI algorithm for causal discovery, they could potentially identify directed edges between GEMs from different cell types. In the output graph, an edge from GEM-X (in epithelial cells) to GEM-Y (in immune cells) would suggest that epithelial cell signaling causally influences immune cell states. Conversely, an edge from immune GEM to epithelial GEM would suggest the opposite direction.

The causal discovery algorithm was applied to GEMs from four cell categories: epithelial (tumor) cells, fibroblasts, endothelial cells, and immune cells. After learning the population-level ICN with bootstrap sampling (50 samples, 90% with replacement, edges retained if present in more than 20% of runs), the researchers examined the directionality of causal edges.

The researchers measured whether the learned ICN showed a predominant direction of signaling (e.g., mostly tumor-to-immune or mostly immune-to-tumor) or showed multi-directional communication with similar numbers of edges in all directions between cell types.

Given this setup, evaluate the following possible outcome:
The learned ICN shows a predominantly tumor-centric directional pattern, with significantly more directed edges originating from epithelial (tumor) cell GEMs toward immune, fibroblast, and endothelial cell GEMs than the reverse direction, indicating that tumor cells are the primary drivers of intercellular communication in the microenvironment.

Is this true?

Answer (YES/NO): NO